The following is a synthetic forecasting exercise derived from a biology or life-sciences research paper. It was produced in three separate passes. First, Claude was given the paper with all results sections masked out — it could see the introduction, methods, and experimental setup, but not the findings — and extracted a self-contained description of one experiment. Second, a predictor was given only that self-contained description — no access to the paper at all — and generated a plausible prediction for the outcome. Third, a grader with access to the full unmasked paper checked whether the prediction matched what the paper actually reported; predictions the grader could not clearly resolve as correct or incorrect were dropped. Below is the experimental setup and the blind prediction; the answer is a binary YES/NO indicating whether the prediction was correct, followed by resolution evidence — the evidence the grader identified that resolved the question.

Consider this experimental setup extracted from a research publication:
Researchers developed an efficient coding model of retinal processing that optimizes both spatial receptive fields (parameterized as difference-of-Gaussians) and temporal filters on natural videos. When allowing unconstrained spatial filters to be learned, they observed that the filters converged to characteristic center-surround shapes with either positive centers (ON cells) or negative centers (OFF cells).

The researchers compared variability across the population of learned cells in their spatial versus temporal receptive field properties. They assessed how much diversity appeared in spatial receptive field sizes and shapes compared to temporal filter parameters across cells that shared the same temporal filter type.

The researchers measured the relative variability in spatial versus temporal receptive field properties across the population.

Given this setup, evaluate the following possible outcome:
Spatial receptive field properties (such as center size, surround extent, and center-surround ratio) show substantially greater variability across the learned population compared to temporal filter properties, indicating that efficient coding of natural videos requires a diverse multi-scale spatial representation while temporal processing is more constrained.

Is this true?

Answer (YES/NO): YES